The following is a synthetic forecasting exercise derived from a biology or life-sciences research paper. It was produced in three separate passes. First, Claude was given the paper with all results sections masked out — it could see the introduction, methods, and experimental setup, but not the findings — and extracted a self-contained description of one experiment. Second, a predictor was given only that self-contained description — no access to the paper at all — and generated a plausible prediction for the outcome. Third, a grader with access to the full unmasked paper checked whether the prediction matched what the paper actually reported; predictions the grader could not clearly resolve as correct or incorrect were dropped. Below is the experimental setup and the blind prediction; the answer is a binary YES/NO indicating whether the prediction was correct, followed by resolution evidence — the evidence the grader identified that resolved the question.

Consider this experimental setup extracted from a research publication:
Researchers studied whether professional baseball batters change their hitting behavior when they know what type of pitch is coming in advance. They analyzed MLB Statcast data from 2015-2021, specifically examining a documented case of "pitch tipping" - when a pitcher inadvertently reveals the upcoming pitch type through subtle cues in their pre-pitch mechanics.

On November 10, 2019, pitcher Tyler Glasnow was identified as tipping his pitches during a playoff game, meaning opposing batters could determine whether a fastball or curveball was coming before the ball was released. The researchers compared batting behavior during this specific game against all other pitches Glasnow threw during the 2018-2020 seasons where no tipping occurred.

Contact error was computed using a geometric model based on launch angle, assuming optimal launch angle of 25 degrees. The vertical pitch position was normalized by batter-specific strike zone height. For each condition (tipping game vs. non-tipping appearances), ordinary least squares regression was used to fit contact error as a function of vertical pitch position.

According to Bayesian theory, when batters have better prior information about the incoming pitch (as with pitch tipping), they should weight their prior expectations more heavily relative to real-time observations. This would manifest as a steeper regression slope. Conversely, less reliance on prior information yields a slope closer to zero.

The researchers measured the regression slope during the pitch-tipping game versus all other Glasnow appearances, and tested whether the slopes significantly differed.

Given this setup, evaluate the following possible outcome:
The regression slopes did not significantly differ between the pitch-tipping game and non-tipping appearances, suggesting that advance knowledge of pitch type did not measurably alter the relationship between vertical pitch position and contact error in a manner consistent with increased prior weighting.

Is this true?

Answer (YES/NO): NO